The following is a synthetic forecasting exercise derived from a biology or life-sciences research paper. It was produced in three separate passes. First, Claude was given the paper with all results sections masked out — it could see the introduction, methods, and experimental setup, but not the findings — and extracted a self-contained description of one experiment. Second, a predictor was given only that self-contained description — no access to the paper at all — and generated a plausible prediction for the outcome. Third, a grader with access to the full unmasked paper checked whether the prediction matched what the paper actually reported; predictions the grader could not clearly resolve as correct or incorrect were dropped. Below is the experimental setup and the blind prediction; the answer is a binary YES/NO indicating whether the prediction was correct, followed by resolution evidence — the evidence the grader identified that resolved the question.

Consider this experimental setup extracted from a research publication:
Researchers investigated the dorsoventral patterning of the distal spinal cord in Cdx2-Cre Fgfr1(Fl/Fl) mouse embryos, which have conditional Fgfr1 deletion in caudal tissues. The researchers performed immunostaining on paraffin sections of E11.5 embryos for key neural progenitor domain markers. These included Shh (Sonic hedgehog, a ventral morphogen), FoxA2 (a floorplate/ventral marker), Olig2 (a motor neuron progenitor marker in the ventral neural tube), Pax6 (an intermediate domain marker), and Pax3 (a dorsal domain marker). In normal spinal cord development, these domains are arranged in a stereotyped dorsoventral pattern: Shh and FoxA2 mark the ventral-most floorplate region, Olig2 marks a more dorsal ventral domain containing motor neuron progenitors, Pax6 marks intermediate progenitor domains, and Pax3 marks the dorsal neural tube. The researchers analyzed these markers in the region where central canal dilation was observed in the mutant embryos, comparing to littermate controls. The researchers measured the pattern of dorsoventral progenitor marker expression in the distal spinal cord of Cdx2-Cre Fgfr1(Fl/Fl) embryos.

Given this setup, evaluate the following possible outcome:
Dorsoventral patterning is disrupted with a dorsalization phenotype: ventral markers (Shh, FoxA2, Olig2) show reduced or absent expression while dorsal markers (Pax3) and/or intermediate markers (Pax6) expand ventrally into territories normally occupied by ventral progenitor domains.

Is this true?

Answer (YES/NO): YES